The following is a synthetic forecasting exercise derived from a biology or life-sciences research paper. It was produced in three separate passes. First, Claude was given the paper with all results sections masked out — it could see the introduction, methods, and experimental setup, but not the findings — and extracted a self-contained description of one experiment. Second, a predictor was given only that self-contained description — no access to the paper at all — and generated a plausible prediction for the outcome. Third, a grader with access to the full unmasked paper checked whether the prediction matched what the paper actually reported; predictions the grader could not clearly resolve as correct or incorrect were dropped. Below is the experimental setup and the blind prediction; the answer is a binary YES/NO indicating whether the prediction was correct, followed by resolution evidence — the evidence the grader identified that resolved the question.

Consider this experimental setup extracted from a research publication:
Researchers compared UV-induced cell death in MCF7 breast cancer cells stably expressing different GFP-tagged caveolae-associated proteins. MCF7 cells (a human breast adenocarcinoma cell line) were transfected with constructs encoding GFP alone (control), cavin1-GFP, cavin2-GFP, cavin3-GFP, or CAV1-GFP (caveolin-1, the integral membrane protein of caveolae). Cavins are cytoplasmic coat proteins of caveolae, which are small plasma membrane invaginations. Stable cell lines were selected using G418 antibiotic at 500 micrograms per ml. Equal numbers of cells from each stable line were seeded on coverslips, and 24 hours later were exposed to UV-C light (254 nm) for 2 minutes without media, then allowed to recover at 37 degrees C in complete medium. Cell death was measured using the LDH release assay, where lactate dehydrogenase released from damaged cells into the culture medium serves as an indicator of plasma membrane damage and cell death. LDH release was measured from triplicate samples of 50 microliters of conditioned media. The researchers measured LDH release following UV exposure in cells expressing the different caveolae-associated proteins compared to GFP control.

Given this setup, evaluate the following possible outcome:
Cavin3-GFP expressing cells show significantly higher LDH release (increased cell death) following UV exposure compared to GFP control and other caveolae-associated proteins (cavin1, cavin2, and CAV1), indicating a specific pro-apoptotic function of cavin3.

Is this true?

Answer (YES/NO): NO